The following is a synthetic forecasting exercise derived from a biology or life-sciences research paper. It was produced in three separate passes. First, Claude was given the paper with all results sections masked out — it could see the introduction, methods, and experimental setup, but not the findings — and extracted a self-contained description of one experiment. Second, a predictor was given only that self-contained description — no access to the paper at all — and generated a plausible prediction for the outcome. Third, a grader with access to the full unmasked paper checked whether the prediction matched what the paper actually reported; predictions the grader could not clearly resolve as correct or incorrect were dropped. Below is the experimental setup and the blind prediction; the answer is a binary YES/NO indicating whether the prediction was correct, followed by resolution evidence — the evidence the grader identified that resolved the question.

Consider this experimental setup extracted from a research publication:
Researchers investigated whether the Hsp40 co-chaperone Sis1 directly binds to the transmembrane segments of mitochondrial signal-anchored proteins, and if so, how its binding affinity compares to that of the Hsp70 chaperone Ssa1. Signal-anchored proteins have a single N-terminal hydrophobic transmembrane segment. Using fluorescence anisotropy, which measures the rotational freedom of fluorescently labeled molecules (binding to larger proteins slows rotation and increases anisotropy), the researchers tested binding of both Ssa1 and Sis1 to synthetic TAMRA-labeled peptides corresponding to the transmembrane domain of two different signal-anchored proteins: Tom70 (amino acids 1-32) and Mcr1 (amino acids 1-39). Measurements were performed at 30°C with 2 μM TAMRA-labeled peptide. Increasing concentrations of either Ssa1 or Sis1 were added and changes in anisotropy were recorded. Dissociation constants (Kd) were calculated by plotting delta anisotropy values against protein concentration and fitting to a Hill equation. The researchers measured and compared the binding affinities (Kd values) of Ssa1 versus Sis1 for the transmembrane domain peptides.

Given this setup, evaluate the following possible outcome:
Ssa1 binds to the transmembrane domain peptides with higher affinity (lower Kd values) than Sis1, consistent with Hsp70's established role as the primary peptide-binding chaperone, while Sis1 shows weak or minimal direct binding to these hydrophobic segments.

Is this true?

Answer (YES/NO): NO